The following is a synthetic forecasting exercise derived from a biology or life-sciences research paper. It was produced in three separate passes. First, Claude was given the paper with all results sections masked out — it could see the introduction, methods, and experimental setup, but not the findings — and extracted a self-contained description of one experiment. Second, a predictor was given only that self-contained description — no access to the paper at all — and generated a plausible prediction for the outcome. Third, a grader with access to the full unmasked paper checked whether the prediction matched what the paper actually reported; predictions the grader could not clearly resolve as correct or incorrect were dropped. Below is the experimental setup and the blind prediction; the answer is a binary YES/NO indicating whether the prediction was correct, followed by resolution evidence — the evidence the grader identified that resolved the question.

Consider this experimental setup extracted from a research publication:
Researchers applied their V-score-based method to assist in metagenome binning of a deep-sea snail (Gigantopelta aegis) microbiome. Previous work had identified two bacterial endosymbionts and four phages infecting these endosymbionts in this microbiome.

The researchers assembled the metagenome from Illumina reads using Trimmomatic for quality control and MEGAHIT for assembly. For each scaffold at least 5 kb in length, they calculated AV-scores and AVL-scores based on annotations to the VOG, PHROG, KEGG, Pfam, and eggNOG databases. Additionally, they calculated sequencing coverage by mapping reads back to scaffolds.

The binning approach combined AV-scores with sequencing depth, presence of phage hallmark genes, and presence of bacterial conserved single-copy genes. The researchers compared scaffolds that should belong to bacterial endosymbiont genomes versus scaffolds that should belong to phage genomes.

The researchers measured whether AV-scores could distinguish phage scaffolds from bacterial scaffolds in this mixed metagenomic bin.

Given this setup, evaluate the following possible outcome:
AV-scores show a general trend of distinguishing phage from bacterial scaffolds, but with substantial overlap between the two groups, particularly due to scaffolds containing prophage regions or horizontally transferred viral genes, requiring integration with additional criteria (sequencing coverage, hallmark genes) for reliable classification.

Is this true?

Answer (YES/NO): NO